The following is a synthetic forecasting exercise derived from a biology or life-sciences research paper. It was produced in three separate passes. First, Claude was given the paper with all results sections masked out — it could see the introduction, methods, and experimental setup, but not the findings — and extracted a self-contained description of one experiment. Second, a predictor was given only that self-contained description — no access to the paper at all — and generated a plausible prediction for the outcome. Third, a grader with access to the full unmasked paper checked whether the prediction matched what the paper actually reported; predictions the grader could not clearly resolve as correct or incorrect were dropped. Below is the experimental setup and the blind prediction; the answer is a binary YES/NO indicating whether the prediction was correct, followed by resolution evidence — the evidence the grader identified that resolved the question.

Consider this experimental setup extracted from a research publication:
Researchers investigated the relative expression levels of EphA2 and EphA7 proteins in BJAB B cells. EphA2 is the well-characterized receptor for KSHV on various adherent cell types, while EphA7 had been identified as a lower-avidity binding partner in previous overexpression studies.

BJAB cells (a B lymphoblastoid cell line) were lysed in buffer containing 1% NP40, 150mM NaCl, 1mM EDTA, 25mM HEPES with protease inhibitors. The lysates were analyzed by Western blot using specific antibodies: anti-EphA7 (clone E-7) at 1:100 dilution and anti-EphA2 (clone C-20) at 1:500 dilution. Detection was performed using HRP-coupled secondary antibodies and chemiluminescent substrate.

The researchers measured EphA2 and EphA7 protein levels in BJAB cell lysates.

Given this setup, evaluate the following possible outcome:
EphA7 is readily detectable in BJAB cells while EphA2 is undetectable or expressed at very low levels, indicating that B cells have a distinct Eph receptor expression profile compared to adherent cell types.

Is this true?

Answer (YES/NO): YES